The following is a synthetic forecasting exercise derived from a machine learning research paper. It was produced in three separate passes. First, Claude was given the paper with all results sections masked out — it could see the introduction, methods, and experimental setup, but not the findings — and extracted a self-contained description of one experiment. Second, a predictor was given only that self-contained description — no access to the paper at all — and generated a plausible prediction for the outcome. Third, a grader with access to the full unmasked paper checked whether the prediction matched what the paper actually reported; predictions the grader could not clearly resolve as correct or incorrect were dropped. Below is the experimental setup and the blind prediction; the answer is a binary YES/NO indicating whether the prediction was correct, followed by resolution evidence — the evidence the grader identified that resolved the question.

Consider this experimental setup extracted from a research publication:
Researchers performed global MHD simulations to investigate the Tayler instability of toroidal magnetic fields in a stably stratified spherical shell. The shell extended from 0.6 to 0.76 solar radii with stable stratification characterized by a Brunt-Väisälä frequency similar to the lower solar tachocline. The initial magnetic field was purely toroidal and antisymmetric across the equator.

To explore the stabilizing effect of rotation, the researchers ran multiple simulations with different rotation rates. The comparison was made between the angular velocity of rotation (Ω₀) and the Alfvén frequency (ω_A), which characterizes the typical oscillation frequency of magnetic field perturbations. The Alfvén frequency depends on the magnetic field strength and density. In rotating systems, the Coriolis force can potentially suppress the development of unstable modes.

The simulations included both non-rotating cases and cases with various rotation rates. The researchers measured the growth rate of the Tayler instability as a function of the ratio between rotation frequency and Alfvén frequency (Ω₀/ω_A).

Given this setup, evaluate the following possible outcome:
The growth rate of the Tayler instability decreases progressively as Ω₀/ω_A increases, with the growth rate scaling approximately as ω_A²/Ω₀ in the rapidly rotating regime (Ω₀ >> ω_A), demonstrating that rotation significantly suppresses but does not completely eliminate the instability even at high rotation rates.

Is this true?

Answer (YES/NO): NO